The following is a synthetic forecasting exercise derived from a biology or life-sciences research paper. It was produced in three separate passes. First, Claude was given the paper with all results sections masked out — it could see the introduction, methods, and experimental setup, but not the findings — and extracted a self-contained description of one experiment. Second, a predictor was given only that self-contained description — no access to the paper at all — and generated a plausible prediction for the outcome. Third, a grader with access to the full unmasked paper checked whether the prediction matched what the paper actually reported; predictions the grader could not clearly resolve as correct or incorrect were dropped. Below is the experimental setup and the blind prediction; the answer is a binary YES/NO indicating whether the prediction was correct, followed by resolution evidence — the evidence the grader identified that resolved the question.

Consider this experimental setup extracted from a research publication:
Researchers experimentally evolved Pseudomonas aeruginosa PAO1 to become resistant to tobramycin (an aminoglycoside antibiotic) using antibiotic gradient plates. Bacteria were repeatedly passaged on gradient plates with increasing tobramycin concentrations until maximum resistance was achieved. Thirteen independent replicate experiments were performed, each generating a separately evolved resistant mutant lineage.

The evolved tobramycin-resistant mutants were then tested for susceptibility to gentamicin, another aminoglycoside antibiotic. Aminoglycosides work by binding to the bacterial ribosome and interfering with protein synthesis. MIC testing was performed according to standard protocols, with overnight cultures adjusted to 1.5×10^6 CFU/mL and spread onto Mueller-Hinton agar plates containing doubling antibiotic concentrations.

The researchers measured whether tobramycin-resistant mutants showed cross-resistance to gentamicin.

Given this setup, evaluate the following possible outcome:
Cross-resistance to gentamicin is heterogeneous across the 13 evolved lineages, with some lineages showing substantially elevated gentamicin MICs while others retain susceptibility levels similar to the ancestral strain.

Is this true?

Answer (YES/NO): NO